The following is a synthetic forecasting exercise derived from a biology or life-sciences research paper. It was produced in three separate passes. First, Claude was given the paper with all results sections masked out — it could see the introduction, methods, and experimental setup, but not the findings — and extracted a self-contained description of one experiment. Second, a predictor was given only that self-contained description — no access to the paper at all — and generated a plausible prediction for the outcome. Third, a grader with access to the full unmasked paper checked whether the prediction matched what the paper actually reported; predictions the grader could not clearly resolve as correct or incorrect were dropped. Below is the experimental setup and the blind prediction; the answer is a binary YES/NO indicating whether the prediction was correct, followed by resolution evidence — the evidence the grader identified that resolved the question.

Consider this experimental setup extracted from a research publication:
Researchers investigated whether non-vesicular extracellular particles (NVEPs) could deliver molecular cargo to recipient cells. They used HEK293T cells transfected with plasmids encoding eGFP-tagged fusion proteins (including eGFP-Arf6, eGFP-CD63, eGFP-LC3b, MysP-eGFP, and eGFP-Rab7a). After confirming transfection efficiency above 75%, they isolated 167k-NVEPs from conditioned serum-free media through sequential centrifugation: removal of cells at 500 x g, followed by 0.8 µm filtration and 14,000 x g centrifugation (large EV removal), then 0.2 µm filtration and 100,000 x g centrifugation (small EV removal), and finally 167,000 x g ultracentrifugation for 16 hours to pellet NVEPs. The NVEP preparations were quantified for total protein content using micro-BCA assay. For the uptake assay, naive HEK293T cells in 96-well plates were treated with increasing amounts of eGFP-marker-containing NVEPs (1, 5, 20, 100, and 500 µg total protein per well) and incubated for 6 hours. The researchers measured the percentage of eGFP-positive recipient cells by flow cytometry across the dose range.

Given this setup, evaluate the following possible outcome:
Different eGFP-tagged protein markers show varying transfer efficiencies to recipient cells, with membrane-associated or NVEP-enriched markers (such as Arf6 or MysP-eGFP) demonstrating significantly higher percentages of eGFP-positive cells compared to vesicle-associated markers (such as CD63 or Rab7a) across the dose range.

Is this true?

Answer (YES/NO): NO